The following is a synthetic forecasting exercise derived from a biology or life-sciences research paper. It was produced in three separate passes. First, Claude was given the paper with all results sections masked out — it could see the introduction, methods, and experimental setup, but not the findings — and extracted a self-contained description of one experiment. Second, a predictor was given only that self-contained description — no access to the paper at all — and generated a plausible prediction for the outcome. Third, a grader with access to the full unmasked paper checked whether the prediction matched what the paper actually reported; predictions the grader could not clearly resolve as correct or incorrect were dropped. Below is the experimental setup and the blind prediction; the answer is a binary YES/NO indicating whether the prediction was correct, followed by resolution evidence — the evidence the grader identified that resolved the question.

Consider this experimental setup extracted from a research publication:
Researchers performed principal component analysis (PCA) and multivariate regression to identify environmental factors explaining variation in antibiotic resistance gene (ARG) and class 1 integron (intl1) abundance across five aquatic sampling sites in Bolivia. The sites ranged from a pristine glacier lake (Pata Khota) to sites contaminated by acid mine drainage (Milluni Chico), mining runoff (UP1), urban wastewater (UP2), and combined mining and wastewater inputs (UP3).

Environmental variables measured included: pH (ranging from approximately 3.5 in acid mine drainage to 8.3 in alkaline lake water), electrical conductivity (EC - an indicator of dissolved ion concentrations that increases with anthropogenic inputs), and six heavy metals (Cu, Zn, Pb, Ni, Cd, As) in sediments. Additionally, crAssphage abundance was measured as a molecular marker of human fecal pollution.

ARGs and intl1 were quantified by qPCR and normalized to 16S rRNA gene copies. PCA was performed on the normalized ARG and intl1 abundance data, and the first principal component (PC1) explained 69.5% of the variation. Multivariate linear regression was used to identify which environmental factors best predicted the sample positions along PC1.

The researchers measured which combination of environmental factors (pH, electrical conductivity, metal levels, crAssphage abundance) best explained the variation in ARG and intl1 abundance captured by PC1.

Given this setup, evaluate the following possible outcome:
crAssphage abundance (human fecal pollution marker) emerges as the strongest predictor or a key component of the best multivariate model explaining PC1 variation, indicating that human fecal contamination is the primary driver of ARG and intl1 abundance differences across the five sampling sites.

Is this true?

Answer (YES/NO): YES